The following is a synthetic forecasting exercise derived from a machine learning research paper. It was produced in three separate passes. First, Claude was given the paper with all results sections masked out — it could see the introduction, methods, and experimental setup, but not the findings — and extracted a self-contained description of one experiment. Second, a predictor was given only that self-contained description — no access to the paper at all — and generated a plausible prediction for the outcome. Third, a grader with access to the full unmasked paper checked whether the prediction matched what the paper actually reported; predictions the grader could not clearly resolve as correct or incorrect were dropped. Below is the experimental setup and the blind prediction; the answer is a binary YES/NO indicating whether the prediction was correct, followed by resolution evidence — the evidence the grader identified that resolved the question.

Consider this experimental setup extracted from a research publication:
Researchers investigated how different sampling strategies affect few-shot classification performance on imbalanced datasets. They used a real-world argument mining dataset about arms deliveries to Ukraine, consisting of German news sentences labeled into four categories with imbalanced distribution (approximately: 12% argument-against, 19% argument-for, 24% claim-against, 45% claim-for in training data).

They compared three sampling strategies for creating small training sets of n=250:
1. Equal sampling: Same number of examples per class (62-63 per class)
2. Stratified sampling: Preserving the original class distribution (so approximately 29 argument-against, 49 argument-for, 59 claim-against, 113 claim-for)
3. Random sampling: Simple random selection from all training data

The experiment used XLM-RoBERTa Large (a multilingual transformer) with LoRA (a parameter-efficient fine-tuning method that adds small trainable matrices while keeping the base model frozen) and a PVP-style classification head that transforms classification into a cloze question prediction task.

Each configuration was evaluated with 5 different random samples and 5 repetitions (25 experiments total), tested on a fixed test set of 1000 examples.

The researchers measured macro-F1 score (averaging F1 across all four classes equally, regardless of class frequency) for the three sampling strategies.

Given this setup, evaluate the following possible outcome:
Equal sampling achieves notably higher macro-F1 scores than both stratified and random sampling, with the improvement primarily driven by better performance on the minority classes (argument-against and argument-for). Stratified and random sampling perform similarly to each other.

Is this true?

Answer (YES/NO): NO